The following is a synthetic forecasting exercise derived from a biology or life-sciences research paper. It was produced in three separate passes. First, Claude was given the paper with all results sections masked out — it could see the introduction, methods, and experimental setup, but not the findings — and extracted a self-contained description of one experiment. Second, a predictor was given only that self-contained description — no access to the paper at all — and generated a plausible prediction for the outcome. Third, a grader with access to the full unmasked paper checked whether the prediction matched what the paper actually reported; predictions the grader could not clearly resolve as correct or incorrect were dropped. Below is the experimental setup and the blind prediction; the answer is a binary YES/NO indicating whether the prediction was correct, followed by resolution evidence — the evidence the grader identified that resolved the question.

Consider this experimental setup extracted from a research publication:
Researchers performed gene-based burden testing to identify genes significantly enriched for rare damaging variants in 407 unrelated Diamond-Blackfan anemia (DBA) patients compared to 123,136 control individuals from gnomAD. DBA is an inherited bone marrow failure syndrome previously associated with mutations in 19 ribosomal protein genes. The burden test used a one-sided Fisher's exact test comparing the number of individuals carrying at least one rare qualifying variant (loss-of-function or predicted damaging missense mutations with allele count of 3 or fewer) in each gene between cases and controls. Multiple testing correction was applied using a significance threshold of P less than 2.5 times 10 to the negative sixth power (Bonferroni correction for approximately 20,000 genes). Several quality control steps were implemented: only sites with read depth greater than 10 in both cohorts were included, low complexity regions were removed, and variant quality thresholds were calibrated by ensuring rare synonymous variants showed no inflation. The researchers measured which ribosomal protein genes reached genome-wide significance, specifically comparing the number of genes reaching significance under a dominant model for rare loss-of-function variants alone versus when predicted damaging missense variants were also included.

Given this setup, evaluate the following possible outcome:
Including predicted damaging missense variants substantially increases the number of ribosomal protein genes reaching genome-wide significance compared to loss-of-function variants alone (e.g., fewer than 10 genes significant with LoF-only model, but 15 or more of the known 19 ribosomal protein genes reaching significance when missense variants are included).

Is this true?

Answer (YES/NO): NO